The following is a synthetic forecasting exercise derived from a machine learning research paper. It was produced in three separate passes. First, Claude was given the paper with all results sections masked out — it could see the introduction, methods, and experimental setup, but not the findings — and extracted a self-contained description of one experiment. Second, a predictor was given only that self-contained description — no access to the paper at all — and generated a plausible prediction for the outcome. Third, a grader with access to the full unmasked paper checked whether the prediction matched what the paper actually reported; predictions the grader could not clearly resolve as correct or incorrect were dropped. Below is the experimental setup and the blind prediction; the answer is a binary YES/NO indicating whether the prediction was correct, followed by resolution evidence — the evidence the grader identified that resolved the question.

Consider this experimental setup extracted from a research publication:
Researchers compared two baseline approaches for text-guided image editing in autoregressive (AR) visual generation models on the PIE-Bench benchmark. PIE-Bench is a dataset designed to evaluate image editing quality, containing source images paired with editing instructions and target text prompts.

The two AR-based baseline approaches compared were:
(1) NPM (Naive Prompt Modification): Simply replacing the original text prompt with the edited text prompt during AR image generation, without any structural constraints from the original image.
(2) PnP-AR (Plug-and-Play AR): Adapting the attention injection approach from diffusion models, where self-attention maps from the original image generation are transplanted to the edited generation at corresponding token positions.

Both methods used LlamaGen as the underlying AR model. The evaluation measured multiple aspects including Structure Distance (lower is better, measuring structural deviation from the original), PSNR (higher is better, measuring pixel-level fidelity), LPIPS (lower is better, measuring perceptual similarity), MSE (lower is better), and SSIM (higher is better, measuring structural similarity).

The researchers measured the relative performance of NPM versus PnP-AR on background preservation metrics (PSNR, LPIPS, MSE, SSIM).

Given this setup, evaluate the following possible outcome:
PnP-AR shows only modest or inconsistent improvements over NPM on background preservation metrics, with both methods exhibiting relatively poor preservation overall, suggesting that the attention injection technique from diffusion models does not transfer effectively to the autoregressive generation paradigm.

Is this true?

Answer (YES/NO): YES